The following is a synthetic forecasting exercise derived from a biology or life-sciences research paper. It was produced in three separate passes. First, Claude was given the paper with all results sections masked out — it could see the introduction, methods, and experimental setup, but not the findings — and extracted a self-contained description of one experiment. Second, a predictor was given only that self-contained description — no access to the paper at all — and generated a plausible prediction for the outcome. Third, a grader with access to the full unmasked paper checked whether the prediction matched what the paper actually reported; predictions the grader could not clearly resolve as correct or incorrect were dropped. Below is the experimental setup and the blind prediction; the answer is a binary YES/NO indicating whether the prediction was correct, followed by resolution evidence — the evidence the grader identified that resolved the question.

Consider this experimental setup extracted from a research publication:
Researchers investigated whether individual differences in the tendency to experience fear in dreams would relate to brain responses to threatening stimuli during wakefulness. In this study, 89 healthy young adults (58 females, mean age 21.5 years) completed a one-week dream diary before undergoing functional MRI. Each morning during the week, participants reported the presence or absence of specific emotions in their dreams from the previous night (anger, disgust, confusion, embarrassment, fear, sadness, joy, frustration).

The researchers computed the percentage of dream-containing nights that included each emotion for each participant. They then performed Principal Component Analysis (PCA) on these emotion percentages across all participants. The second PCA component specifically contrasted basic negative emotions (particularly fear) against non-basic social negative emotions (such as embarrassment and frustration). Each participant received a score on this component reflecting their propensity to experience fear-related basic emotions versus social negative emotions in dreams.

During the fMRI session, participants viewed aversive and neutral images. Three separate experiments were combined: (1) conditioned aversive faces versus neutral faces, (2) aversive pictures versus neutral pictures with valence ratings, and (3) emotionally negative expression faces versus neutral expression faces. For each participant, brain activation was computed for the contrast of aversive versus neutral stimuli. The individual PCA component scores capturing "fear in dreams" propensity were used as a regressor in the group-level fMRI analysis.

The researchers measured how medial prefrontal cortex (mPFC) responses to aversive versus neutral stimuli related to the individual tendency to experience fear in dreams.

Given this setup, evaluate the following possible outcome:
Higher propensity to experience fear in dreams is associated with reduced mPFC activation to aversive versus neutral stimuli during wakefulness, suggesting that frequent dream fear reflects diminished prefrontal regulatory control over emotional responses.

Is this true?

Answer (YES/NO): NO